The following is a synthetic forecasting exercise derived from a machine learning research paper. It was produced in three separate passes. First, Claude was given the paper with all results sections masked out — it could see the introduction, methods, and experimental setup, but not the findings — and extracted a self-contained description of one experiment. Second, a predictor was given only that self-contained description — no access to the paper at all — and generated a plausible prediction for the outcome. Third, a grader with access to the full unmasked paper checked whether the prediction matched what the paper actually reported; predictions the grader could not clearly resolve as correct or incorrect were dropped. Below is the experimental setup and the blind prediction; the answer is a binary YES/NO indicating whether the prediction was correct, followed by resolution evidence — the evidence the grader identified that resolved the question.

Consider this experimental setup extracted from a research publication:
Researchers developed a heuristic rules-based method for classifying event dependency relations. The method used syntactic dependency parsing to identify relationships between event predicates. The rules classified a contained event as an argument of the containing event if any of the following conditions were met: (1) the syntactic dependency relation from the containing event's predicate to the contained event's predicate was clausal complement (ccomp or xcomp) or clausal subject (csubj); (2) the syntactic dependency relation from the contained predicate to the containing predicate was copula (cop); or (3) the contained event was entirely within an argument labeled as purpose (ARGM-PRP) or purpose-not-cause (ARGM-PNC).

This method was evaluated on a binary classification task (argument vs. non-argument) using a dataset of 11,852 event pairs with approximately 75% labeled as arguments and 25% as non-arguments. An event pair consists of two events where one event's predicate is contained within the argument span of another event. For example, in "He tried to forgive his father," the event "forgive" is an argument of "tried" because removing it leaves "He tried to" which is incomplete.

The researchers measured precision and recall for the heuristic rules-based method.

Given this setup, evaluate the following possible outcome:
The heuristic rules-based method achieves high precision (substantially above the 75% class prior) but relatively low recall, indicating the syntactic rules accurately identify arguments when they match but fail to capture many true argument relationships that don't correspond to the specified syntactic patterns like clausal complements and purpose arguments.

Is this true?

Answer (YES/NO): YES